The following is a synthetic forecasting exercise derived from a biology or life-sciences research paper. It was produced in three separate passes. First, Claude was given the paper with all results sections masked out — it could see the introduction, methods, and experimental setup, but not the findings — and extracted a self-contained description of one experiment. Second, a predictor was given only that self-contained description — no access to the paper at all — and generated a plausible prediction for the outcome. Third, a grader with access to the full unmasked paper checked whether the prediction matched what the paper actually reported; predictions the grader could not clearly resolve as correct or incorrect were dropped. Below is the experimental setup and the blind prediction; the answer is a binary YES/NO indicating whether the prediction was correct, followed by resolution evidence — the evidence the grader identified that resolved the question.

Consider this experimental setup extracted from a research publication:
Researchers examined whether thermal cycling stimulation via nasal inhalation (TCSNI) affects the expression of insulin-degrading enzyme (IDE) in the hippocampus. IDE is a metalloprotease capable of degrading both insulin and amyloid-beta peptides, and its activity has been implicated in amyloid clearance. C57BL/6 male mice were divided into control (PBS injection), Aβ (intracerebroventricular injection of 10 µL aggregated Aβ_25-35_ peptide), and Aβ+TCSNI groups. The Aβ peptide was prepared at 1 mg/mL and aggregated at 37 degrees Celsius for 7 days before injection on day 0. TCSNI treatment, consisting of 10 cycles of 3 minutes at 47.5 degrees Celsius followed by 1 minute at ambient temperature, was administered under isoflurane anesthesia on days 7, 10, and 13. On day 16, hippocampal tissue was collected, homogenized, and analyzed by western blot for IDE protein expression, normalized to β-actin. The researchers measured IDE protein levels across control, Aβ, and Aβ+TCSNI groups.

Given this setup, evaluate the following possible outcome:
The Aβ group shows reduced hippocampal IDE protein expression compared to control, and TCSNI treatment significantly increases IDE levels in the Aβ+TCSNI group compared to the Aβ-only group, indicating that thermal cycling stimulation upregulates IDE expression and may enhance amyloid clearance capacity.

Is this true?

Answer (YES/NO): YES